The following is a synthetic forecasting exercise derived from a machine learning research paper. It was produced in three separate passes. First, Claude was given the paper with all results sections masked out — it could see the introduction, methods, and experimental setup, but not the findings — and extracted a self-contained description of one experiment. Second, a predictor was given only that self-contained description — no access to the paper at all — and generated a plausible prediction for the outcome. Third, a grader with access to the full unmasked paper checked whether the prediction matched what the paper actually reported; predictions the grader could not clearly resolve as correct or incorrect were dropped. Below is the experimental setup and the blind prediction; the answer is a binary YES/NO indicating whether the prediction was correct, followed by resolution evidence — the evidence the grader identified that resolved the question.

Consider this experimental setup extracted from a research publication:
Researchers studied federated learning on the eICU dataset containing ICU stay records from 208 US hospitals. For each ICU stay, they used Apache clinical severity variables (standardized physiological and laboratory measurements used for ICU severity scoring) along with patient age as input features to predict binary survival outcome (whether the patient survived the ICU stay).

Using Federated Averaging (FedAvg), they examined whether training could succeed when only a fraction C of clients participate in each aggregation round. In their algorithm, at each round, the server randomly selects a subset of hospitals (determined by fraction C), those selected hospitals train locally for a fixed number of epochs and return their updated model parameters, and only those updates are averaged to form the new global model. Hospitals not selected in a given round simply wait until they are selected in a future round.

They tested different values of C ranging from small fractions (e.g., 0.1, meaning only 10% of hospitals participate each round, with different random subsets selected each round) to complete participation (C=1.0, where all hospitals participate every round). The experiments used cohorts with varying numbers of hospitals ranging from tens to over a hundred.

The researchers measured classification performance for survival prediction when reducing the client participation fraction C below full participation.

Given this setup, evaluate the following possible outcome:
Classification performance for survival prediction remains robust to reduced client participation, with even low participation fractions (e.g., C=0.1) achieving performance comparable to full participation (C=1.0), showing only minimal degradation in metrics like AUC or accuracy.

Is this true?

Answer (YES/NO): NO